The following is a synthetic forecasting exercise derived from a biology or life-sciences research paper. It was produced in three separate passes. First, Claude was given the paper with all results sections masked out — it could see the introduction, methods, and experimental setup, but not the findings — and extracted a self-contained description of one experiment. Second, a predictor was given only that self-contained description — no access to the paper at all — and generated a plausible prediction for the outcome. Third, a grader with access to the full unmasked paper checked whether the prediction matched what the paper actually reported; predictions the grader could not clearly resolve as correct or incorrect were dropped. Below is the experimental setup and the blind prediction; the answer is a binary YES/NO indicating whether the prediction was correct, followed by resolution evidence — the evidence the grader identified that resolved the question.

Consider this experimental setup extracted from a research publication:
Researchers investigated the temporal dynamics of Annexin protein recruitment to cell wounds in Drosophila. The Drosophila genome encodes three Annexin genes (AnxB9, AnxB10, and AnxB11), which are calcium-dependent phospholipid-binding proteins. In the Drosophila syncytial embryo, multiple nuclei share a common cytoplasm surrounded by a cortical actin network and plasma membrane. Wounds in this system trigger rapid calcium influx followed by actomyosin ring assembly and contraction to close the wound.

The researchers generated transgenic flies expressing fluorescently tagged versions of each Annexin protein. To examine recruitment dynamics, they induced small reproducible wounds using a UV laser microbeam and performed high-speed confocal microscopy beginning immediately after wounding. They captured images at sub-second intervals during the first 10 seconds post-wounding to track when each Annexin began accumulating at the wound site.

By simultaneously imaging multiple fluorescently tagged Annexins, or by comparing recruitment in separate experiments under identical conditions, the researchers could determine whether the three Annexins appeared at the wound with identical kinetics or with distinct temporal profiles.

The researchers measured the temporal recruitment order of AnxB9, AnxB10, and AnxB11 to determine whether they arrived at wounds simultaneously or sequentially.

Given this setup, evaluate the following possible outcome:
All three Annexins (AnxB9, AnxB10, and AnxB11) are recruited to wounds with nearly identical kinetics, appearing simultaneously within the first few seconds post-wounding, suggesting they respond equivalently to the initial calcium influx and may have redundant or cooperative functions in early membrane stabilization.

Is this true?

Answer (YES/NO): NO